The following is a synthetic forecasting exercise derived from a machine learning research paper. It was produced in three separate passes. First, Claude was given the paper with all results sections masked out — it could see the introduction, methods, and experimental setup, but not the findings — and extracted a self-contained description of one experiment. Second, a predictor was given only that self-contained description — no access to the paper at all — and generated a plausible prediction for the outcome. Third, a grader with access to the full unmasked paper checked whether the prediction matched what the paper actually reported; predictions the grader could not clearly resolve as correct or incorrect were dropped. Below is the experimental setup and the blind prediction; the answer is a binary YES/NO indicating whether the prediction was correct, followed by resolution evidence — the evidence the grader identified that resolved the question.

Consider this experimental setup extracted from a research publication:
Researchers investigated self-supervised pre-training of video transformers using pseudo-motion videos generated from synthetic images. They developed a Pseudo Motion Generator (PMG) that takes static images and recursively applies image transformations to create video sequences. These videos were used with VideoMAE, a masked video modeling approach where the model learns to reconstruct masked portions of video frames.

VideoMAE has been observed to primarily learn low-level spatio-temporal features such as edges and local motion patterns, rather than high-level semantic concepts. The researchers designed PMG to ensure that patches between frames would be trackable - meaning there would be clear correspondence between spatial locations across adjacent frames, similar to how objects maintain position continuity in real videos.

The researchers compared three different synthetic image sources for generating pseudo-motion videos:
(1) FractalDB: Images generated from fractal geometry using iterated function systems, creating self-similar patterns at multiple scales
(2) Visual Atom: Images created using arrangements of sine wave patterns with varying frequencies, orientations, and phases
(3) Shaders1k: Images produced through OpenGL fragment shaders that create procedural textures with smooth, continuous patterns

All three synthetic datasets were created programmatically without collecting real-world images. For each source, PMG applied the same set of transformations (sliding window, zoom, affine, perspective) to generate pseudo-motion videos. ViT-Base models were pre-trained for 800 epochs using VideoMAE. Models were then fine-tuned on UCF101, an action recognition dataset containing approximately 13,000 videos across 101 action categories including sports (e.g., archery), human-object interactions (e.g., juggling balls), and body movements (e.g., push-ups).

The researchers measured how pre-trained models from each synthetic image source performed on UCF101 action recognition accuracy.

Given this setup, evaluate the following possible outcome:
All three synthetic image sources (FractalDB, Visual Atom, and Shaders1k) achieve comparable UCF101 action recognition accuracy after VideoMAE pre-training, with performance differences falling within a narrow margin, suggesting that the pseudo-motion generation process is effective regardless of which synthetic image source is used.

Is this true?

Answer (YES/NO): NO